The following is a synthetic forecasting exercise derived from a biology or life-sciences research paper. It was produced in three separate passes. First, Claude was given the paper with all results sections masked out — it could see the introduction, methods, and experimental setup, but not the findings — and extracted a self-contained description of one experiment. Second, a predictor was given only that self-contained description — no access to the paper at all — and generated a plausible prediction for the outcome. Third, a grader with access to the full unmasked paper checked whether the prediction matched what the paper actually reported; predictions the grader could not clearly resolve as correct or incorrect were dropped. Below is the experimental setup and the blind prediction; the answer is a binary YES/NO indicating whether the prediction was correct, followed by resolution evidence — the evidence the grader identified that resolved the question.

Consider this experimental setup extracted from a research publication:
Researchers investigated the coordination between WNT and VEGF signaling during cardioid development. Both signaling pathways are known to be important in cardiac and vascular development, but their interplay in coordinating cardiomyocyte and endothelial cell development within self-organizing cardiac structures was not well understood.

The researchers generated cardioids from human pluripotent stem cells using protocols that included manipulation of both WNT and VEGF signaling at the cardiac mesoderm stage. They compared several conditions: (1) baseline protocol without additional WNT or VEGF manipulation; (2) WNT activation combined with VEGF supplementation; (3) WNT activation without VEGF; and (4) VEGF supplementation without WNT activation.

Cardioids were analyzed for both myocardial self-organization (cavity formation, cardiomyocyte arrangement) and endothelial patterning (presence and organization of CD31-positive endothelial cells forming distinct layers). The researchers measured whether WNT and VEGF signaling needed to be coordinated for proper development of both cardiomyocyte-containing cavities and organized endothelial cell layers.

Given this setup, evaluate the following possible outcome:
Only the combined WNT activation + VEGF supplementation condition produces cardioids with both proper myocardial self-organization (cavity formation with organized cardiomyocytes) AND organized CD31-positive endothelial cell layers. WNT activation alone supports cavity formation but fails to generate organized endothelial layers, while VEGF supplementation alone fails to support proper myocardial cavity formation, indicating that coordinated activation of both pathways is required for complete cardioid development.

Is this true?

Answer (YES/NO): NO